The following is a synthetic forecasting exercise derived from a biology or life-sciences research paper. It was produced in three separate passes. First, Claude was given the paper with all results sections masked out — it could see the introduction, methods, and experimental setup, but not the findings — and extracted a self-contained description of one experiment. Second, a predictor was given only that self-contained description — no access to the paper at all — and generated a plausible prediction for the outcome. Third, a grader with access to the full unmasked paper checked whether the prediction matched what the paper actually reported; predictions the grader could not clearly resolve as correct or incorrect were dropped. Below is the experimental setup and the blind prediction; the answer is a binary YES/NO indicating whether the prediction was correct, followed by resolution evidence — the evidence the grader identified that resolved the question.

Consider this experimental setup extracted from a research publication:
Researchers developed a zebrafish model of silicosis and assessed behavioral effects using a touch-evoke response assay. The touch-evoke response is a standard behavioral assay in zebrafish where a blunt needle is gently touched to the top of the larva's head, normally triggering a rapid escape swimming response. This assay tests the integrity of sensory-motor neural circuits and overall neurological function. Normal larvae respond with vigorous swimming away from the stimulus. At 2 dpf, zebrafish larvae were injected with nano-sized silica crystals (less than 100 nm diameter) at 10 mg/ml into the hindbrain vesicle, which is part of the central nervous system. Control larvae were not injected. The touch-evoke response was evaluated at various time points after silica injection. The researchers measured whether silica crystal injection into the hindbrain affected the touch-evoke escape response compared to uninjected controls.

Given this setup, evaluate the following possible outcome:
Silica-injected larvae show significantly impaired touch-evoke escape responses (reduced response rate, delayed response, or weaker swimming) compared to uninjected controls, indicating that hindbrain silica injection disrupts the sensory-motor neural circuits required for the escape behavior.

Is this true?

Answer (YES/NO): YES